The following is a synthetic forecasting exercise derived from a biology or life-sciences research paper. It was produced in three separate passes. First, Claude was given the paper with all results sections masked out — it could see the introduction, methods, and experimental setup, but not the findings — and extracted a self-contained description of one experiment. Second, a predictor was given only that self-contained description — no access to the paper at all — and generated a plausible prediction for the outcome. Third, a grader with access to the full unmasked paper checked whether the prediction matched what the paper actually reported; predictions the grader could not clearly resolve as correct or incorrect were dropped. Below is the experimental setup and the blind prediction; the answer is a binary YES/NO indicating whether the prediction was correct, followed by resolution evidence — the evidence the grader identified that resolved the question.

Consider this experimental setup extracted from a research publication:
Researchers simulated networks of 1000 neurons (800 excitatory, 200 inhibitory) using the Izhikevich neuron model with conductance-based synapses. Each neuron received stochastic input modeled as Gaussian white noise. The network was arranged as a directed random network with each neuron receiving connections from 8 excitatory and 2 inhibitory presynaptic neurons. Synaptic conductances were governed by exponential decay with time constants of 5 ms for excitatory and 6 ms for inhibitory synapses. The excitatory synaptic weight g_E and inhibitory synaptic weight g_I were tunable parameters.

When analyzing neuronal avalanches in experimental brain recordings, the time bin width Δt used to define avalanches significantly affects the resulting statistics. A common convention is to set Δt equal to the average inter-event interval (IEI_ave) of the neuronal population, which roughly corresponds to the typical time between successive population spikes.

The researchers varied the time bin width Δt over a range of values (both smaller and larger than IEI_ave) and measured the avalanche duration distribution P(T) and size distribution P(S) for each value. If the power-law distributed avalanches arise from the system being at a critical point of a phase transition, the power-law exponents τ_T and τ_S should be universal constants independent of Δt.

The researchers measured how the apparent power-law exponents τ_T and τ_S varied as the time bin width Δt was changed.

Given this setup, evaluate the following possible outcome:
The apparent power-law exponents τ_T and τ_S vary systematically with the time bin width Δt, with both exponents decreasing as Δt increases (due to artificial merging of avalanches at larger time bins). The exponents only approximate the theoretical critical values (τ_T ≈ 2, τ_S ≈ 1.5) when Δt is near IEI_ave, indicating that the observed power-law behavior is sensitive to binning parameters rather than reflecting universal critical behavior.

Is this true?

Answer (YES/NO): NO